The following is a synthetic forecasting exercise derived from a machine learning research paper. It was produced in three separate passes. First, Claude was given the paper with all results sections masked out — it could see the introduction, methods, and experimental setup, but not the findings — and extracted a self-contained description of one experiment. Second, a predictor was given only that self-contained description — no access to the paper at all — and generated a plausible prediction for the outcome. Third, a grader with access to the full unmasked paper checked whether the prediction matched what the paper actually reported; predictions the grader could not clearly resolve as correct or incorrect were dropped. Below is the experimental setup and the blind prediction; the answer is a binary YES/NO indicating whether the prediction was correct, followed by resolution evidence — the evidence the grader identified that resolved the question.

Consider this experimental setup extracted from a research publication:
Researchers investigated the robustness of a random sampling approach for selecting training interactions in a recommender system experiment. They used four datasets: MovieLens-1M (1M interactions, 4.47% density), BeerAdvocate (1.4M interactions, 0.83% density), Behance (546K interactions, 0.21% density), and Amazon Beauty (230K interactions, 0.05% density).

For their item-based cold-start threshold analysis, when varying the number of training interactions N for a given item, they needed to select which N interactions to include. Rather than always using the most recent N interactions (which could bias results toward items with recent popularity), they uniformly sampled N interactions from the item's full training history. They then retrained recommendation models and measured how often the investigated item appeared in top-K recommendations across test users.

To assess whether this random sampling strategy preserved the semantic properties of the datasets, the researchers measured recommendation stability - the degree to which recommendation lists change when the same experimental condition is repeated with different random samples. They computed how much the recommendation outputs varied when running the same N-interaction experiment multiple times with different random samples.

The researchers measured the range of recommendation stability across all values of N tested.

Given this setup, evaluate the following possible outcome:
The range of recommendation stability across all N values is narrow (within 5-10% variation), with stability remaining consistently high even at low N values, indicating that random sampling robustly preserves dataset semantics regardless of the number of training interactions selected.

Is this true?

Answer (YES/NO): NO